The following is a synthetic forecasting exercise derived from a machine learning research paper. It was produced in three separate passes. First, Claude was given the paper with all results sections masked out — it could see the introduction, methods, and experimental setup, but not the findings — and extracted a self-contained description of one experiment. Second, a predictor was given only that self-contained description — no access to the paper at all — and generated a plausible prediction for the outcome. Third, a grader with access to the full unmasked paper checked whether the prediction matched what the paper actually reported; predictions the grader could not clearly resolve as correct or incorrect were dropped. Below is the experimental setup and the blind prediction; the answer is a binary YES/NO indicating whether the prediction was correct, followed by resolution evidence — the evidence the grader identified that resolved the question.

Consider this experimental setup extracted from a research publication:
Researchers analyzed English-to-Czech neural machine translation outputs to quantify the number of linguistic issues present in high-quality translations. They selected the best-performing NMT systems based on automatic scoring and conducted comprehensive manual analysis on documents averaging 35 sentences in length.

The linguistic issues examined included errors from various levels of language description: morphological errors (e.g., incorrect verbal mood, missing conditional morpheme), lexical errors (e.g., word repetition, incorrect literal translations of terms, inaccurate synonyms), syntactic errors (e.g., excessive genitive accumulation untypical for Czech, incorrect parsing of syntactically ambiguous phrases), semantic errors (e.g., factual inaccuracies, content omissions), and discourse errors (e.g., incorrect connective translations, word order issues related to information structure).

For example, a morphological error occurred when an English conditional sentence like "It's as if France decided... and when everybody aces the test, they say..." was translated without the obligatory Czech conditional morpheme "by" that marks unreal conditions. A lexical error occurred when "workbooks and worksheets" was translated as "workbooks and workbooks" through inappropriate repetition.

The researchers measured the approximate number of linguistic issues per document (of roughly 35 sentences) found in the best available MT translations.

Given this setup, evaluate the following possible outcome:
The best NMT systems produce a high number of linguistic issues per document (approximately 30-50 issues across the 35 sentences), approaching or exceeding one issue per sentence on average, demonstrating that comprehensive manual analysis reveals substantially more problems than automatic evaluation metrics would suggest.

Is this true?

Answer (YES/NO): NO